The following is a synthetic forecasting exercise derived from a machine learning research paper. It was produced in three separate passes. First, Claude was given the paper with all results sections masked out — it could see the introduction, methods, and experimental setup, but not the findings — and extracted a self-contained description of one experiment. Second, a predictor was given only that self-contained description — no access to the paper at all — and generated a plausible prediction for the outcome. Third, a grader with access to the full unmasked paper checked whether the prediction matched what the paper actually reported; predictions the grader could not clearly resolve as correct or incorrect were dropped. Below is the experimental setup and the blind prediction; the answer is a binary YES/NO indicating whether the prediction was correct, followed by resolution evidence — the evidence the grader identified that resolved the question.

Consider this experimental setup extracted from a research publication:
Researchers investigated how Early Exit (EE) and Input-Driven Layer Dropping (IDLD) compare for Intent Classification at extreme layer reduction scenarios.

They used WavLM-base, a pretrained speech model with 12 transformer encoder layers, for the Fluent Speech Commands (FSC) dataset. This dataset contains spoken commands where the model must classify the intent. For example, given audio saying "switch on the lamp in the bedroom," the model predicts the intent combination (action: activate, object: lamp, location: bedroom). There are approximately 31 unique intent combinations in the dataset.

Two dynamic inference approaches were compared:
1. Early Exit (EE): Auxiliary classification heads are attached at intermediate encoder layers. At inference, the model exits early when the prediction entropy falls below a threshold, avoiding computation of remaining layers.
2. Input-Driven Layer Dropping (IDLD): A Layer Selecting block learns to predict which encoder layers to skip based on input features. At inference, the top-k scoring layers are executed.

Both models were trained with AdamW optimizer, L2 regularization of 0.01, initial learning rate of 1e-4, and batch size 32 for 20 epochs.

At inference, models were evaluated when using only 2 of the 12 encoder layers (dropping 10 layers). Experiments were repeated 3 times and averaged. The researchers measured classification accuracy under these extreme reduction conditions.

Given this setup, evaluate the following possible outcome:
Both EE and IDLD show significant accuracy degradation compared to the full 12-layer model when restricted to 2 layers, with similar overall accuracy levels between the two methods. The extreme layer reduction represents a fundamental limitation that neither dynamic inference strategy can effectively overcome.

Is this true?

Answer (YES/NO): NO